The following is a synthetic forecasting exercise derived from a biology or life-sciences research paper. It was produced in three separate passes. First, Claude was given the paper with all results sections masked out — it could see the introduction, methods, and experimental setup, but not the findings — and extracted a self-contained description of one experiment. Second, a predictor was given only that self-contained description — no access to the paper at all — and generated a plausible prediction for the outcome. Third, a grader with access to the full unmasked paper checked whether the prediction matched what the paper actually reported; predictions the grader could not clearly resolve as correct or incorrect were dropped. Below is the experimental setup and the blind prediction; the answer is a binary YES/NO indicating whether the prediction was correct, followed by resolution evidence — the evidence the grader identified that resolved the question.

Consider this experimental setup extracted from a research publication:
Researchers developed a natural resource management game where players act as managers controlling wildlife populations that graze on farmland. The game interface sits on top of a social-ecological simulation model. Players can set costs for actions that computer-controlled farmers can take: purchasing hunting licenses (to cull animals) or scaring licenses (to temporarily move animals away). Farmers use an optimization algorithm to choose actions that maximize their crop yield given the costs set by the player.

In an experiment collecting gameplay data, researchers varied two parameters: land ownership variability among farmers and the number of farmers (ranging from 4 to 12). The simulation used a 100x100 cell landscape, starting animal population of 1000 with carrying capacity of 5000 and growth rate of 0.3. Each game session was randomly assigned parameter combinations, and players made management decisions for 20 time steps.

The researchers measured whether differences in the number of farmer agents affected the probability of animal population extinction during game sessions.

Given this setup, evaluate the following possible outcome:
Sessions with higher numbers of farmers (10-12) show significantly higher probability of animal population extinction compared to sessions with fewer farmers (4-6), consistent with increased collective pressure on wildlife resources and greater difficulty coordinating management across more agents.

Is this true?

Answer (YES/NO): NO